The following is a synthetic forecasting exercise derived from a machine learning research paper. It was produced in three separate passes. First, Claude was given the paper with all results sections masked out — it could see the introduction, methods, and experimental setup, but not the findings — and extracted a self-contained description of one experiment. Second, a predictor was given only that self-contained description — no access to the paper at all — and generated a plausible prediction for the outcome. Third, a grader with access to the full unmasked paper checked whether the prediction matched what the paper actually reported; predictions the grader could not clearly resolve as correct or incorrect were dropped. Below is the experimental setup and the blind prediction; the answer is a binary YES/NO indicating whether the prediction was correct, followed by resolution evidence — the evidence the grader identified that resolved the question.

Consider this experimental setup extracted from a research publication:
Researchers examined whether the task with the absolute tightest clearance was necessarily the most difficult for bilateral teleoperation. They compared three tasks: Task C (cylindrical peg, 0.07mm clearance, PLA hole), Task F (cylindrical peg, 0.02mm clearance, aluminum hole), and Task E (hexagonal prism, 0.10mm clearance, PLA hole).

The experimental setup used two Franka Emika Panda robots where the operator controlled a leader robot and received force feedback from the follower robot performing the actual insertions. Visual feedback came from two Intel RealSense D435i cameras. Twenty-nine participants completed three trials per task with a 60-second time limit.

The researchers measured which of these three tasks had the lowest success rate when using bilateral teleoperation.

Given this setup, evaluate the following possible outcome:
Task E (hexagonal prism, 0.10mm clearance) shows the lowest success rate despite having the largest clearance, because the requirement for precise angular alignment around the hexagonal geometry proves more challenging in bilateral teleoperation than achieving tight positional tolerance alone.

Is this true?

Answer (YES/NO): NO